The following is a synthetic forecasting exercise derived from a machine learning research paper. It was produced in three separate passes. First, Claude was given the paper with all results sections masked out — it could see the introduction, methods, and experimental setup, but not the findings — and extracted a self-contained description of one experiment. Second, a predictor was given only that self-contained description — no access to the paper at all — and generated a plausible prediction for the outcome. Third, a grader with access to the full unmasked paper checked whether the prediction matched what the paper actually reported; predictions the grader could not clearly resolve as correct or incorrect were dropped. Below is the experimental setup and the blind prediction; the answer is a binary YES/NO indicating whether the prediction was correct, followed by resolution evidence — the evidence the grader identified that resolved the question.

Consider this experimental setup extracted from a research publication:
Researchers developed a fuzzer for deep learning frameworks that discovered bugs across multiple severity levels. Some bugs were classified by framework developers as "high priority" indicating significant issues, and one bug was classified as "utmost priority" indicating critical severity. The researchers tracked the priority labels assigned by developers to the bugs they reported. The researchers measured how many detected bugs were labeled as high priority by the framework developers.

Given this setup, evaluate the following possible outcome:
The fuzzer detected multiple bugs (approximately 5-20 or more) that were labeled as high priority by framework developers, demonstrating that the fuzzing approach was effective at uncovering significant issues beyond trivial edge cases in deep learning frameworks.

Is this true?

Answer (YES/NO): YES